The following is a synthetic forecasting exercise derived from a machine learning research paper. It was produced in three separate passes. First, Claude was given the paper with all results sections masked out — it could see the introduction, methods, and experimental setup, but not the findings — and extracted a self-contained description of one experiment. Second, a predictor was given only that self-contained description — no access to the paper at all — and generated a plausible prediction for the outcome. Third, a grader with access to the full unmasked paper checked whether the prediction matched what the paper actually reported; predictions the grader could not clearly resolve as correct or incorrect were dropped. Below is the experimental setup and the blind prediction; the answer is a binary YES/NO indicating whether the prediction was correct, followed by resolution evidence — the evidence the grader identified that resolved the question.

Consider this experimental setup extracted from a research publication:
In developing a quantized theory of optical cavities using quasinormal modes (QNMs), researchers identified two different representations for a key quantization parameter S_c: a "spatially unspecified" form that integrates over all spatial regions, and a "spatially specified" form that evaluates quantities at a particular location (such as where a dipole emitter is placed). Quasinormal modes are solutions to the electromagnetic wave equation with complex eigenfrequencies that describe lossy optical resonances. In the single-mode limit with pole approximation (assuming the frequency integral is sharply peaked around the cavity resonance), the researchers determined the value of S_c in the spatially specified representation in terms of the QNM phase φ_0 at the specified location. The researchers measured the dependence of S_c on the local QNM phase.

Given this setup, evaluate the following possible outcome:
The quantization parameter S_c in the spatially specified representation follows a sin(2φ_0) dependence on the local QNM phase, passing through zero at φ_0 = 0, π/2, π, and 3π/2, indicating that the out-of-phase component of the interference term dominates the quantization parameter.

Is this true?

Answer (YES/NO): NO